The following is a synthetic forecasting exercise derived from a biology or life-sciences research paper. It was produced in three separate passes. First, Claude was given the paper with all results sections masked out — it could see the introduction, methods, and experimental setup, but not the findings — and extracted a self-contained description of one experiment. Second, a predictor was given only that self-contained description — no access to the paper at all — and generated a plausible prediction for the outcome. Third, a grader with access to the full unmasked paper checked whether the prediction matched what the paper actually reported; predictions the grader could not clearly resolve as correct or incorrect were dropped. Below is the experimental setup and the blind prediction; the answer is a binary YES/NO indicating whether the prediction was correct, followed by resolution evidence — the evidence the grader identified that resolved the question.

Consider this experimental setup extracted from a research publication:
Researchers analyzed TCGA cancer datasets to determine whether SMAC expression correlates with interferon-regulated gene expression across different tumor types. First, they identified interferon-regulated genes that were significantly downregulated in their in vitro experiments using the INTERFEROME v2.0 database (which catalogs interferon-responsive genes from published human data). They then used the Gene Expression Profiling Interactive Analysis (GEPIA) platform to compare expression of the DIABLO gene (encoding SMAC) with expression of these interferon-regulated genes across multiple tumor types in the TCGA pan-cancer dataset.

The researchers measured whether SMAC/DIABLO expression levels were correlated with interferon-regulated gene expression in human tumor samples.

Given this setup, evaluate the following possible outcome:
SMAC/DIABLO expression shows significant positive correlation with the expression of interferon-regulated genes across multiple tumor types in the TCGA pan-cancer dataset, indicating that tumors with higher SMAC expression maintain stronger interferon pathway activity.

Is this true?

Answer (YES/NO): YES